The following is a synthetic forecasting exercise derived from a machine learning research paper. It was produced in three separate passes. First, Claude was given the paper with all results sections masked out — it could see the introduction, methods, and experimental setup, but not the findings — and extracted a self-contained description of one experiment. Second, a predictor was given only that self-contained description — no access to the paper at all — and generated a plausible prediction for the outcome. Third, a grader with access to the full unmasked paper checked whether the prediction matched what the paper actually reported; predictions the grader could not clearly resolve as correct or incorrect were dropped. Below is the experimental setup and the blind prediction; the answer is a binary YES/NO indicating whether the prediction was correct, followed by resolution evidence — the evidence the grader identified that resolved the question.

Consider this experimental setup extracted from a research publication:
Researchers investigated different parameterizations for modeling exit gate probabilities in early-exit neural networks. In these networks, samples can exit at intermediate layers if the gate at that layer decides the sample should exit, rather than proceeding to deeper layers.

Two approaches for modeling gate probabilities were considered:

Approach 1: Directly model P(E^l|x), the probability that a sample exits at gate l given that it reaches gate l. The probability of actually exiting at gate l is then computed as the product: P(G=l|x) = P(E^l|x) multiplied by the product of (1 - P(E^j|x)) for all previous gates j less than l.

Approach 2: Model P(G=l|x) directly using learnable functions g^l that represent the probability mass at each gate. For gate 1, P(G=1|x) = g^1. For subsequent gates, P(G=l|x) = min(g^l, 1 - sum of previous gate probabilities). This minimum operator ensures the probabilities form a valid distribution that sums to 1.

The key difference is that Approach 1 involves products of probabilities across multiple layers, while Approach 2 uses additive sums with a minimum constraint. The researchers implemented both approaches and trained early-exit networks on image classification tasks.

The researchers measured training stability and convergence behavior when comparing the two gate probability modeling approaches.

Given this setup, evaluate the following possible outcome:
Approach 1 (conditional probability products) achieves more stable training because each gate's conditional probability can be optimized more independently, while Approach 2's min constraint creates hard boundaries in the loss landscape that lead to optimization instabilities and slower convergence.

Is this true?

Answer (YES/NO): NO